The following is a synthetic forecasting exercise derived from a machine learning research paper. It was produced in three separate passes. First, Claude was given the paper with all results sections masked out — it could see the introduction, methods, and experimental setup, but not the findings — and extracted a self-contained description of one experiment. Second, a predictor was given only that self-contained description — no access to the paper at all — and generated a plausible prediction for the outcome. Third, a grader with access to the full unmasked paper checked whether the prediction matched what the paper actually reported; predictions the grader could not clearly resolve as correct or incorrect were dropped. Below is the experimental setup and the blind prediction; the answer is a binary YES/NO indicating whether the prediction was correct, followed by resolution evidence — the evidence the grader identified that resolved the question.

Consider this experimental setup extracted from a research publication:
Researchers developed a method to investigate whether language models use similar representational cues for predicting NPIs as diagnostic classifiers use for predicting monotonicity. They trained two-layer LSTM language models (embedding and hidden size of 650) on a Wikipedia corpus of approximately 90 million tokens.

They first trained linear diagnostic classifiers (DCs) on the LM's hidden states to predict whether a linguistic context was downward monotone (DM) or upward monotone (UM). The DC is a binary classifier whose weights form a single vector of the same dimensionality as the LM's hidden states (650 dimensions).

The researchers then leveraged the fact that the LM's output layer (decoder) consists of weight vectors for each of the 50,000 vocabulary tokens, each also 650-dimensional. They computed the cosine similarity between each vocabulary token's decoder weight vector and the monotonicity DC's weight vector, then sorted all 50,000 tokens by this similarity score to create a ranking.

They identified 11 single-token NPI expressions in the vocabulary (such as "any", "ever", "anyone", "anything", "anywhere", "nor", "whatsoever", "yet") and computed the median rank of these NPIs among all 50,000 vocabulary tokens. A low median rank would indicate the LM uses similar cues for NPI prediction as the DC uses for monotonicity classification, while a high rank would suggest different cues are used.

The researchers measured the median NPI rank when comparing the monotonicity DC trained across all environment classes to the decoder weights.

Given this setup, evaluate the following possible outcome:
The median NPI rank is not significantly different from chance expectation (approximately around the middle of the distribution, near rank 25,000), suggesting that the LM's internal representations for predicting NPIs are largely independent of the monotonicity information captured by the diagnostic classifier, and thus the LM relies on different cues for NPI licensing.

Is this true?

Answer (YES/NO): NO